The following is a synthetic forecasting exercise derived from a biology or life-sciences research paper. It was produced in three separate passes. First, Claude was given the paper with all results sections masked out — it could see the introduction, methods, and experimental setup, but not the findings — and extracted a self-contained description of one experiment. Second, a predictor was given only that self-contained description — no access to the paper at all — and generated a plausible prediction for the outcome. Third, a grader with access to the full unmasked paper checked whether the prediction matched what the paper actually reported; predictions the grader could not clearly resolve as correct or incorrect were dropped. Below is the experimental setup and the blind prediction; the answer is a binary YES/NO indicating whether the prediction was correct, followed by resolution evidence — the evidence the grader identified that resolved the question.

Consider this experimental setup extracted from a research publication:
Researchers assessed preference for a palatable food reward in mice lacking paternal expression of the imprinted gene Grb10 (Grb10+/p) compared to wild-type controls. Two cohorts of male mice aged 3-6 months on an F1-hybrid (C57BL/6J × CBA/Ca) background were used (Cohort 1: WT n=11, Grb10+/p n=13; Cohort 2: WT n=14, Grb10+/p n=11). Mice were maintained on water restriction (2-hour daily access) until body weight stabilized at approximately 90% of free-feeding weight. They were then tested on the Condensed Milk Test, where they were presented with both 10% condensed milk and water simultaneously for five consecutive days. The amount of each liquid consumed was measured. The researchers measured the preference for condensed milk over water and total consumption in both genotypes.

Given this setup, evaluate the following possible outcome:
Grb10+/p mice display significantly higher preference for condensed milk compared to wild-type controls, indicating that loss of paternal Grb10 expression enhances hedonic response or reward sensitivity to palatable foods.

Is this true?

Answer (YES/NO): NO